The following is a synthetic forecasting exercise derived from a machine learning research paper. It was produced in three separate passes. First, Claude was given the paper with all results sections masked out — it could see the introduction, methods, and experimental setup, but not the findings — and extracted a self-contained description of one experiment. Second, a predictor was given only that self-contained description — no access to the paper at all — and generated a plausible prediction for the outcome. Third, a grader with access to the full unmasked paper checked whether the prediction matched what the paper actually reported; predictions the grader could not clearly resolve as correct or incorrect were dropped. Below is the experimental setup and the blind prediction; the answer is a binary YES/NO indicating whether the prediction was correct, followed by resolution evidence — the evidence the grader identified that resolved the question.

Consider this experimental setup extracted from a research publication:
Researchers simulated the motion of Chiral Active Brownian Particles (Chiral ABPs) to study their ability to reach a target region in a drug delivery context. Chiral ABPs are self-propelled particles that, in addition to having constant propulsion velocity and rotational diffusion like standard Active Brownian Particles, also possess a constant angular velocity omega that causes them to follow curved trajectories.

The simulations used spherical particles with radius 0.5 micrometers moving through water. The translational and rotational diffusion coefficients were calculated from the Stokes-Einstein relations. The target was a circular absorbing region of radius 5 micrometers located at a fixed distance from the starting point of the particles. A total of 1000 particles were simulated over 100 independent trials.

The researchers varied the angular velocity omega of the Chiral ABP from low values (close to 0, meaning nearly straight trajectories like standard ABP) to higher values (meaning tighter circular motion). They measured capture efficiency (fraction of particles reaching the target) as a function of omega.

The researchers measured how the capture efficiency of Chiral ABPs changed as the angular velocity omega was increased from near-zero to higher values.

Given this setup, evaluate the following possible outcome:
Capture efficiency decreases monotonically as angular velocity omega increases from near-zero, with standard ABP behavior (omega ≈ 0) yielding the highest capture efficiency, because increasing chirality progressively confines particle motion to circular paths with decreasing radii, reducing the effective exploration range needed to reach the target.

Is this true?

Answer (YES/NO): NO